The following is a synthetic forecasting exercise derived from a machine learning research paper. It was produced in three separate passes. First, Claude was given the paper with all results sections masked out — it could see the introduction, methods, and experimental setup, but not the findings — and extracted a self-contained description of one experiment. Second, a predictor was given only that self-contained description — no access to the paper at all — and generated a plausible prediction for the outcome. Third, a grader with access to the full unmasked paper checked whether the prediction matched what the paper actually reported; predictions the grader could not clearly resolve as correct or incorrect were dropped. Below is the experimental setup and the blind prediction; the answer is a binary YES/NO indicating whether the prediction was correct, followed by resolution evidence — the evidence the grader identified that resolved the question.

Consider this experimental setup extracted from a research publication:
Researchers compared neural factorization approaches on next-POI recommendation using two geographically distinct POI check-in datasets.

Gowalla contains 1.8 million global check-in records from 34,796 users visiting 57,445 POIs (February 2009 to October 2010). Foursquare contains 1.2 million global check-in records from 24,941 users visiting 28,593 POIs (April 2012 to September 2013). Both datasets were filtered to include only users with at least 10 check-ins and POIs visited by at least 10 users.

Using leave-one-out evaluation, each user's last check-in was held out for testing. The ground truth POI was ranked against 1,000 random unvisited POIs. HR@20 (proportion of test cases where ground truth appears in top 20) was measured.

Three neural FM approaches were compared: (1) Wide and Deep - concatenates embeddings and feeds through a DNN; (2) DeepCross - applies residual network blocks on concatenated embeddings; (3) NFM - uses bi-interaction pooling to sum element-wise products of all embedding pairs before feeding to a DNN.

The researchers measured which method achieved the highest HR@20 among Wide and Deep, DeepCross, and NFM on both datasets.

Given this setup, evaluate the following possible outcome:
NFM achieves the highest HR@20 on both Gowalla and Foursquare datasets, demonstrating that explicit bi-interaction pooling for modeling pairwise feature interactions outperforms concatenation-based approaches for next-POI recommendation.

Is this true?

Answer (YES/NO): NO